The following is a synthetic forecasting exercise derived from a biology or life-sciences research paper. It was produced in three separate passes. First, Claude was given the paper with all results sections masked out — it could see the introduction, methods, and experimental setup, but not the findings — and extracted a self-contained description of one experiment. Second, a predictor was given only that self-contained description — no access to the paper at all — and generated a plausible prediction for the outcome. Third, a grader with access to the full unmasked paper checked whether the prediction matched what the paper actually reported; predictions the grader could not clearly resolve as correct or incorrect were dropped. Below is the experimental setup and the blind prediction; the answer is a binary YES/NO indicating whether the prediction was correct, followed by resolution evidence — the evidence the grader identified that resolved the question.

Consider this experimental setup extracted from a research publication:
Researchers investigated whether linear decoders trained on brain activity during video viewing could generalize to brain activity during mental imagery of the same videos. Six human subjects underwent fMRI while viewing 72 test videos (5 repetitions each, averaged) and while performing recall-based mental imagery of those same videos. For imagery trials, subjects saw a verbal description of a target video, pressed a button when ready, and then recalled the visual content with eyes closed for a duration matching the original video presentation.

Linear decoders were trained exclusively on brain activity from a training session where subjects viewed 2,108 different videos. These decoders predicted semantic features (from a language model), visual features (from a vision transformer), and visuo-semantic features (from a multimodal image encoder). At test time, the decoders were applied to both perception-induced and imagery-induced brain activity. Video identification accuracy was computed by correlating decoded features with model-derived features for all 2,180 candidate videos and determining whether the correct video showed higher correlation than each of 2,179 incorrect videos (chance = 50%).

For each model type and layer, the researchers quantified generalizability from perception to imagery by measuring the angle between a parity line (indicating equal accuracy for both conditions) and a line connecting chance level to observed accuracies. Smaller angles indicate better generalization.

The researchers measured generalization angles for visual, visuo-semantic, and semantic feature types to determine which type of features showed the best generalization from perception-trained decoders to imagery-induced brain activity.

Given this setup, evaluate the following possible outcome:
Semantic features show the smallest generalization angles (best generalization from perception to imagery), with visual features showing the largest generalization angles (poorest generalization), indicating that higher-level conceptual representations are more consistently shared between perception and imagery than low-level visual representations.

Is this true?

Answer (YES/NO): YES